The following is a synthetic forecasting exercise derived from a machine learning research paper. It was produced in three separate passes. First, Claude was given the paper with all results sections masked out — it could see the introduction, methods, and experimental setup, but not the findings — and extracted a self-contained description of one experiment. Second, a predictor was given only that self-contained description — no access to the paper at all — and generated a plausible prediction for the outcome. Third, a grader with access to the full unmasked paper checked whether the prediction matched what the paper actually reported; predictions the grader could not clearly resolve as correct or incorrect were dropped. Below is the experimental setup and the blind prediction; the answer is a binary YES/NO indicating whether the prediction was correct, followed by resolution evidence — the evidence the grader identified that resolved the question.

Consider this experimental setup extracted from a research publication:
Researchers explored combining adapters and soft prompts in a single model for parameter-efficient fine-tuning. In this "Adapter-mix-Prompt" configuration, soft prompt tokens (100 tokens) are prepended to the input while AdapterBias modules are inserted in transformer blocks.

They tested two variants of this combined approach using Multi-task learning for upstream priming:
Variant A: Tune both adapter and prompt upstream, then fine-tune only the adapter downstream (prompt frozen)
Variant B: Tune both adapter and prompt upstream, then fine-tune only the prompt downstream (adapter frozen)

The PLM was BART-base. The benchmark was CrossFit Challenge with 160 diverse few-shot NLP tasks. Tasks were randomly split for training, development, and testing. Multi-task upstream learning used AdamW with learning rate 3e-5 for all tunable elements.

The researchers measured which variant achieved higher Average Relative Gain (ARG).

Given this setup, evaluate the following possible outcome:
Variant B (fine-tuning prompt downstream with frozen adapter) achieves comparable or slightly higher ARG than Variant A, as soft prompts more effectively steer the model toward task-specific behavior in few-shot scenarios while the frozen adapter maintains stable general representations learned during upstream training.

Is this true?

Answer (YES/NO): NO